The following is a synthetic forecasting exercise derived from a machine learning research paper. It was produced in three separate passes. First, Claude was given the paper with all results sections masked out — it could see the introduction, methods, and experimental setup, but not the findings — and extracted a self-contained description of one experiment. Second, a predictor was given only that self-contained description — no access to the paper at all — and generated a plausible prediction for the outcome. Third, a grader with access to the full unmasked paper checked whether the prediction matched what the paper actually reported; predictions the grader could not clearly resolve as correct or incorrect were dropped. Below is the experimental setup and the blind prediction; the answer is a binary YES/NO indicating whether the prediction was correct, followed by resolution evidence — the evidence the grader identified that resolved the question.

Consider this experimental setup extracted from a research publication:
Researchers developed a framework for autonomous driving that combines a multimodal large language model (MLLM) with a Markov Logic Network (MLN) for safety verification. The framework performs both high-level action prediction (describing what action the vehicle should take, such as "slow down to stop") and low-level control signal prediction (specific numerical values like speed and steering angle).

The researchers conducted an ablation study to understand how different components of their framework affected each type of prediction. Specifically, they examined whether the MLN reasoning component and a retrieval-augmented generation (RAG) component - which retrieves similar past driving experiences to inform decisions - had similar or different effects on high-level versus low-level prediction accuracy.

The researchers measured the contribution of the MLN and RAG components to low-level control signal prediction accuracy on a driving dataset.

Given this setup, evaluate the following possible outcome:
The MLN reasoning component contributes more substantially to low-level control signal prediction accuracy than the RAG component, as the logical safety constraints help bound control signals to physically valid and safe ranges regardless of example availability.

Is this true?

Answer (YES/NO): NO